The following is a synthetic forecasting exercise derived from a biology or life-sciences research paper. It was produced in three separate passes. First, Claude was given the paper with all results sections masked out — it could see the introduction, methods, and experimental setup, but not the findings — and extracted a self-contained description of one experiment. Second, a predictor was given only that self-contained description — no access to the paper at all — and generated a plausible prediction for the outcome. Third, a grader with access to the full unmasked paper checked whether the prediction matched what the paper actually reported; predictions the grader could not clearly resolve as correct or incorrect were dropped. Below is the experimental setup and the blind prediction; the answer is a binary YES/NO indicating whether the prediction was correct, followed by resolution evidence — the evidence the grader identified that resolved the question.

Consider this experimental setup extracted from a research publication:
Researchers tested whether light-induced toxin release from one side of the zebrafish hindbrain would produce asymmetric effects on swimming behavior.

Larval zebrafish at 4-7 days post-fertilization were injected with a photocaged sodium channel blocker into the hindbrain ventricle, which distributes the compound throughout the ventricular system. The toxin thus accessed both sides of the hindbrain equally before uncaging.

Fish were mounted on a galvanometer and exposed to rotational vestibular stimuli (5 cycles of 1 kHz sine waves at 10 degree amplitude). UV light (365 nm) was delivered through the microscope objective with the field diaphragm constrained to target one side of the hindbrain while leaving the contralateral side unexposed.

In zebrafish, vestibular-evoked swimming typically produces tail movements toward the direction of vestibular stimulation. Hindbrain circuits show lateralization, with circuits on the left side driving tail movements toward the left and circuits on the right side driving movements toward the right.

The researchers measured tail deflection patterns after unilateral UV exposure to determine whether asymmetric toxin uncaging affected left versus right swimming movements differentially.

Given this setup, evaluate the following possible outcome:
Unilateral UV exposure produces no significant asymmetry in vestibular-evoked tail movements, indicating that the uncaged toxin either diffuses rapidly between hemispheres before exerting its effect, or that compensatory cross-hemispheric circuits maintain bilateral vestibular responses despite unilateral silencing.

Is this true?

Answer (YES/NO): NO